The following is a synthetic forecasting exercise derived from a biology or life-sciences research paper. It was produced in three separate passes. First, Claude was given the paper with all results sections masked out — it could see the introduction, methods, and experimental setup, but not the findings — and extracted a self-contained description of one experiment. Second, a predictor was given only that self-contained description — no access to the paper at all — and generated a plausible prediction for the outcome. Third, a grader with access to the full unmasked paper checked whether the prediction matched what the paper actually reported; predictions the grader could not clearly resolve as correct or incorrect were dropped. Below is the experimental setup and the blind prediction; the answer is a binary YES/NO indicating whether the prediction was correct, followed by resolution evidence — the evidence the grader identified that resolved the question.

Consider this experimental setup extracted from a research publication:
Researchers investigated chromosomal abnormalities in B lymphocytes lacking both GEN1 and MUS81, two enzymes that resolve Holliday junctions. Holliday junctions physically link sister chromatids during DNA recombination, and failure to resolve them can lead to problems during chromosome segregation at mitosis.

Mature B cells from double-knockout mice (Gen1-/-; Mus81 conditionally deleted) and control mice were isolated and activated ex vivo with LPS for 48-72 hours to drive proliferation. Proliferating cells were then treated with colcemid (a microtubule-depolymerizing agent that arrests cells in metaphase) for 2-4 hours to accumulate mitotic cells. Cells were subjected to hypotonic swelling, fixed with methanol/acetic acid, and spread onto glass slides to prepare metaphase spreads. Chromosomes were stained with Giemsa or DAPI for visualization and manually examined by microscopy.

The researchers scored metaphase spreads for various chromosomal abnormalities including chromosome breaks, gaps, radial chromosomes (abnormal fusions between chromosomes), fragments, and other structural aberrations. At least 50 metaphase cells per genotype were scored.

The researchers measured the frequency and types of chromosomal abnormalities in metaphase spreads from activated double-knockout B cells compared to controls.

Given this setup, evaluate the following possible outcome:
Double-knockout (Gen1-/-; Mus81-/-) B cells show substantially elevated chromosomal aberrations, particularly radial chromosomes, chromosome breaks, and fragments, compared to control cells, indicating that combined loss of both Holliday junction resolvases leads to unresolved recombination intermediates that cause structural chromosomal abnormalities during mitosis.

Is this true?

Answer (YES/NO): YES